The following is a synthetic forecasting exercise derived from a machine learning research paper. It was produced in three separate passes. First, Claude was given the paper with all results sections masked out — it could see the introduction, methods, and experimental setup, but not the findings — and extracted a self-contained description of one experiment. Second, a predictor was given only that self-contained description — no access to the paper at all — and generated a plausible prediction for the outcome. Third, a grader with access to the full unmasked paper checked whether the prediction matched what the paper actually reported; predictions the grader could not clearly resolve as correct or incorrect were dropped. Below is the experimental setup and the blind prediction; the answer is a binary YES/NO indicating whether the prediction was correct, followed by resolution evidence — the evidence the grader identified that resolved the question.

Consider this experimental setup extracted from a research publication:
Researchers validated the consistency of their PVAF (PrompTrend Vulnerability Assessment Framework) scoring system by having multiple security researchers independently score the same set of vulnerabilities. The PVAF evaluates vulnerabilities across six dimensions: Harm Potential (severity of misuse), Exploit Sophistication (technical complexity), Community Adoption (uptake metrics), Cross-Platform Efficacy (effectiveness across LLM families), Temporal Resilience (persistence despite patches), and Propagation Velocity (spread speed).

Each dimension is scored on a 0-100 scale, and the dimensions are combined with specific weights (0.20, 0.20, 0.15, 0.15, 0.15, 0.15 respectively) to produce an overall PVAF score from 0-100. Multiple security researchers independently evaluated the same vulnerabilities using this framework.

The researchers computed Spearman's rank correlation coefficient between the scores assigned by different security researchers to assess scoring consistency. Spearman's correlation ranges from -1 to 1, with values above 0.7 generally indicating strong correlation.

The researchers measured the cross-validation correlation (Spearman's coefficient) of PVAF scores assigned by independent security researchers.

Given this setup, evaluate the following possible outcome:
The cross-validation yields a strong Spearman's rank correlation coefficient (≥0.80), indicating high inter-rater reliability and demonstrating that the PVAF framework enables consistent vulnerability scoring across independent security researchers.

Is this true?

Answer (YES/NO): YES